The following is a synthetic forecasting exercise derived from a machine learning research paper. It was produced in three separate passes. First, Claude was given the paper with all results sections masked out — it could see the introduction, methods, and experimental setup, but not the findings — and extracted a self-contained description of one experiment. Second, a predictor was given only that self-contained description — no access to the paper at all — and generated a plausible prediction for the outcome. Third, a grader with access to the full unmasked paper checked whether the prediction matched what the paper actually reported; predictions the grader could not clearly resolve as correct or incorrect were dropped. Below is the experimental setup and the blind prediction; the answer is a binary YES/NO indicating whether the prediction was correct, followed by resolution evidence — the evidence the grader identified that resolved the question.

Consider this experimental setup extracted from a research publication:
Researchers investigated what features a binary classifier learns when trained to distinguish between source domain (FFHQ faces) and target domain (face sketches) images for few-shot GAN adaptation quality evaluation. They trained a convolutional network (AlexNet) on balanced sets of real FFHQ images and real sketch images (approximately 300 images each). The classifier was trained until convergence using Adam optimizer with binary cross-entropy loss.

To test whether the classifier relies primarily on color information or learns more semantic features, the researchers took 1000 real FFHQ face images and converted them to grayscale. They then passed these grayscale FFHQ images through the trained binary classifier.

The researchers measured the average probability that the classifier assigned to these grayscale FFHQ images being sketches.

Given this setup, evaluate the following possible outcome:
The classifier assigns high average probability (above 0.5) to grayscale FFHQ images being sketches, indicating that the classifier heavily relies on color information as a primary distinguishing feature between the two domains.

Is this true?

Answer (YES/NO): NO